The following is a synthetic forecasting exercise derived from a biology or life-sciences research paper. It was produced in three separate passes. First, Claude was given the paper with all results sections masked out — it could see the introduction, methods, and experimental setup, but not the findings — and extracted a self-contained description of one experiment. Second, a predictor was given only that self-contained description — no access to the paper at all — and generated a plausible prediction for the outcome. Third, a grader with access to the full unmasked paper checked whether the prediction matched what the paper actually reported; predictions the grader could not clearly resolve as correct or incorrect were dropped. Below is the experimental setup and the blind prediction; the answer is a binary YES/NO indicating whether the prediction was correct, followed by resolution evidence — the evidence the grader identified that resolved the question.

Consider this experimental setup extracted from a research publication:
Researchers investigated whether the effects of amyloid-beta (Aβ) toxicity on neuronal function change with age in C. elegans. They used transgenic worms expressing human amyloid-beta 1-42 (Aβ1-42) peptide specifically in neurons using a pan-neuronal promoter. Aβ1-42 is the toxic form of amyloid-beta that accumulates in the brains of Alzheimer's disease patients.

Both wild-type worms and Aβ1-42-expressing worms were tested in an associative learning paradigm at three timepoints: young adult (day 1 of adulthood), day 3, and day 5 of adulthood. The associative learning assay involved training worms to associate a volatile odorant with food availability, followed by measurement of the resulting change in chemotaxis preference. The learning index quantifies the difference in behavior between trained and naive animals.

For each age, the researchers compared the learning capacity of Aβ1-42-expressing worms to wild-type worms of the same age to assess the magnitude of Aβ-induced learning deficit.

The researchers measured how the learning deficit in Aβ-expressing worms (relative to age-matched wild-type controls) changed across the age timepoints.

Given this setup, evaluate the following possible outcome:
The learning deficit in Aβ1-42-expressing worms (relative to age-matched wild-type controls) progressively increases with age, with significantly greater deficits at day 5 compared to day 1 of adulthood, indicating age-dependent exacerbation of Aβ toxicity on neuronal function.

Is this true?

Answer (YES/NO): NO